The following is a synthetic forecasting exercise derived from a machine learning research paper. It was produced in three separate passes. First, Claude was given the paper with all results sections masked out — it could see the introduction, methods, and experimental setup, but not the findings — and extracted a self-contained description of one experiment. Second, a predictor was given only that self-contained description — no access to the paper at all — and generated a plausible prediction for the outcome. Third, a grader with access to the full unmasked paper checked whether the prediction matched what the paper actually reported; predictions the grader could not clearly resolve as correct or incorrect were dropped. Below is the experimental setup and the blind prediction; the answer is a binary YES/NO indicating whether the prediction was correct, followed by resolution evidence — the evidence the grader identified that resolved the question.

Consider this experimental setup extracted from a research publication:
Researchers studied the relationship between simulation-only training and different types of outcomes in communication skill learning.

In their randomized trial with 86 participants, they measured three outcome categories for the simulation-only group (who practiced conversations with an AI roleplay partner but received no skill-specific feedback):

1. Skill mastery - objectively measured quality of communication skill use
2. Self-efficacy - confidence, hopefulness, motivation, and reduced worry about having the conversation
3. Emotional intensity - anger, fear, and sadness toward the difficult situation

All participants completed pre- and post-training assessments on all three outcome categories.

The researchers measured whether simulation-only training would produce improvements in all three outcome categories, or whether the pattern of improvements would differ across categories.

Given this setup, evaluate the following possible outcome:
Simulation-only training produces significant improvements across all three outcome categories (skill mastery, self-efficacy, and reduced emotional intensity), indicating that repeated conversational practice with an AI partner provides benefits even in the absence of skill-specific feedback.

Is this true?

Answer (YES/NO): NO